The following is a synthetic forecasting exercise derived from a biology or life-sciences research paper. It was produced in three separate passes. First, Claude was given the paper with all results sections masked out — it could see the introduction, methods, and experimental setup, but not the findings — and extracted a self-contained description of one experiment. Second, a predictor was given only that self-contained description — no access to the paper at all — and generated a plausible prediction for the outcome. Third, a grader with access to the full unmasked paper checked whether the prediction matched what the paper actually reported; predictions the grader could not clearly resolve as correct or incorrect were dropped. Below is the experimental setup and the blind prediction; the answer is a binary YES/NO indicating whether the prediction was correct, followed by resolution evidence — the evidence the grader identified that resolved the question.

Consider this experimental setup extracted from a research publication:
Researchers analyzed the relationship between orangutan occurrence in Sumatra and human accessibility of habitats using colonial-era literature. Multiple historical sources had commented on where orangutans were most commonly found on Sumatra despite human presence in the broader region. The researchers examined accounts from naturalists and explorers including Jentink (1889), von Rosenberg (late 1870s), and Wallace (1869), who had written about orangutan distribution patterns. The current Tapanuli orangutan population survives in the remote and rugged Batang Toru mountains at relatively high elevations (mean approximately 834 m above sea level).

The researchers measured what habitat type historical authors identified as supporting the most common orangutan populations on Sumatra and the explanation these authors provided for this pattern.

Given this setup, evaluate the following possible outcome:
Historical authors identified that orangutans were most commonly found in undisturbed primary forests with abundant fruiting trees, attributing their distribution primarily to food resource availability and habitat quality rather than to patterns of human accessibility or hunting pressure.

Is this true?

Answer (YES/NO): NO